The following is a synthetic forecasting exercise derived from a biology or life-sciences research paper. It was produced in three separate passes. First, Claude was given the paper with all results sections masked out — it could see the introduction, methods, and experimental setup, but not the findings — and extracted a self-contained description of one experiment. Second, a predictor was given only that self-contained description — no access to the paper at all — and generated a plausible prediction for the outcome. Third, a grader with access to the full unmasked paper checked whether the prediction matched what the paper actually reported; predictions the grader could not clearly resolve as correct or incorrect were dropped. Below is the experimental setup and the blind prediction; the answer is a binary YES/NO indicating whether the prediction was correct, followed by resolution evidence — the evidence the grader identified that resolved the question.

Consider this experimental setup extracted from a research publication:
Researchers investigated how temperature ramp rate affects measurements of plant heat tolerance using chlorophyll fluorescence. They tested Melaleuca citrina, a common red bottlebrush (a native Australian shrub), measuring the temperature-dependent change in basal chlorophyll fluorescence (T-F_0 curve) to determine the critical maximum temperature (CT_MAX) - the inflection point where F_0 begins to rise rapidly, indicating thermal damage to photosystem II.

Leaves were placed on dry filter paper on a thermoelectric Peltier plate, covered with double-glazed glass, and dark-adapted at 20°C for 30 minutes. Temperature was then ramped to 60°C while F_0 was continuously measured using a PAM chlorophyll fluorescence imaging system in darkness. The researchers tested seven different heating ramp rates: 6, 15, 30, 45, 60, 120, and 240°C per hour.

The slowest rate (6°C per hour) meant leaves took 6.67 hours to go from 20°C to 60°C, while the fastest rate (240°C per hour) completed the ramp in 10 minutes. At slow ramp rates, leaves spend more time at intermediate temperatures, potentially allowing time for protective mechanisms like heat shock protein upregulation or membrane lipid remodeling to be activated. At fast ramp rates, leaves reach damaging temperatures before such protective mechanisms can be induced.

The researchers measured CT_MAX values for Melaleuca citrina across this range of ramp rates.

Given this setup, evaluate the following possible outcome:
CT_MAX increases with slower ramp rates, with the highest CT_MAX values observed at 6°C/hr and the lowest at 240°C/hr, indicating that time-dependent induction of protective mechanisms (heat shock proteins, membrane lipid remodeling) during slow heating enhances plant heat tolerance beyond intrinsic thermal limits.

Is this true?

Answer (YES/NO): NO